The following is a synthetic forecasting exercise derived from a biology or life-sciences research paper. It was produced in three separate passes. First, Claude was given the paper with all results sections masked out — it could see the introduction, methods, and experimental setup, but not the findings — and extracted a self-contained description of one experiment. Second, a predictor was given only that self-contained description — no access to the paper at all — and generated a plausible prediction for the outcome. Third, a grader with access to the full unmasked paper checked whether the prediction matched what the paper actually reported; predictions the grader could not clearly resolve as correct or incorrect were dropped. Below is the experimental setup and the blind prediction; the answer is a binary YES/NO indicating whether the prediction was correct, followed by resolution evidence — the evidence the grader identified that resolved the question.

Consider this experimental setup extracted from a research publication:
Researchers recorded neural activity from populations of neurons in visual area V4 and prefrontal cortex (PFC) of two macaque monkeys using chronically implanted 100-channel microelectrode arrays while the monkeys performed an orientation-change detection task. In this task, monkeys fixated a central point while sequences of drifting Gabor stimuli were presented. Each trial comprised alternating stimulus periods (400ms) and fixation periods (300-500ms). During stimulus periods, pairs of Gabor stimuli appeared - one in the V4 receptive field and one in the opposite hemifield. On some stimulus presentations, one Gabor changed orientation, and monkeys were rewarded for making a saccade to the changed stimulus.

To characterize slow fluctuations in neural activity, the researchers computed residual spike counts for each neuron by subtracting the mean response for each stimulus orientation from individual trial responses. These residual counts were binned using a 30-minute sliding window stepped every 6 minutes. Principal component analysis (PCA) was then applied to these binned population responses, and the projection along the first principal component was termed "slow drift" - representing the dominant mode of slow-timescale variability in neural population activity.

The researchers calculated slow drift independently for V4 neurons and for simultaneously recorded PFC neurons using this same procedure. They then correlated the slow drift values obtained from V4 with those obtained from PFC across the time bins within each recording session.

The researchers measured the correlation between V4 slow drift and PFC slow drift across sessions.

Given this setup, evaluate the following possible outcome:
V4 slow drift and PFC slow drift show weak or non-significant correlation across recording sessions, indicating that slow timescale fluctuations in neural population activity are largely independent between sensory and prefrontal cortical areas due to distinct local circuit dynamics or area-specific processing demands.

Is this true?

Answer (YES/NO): NO